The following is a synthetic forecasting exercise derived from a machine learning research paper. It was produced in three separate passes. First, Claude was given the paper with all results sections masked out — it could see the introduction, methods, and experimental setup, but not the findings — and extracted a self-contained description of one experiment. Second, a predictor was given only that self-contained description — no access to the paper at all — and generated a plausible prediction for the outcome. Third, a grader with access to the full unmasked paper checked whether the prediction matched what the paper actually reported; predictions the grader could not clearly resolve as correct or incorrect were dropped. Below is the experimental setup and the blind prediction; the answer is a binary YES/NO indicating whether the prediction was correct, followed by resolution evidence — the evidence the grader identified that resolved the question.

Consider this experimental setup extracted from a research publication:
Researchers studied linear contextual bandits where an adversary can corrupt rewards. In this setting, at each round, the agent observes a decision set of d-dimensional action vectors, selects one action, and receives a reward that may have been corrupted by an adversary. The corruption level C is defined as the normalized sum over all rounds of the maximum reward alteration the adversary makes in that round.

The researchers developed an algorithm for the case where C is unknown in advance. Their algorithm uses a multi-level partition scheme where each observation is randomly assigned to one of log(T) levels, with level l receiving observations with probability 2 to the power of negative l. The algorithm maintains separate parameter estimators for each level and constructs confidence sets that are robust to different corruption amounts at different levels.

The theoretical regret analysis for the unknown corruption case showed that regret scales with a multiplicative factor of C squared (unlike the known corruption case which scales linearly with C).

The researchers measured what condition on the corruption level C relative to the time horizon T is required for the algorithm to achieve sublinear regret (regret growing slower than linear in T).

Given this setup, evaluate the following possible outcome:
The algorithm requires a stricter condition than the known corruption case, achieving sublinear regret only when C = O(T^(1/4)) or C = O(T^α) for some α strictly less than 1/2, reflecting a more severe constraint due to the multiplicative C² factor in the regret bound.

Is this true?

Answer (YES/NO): NO